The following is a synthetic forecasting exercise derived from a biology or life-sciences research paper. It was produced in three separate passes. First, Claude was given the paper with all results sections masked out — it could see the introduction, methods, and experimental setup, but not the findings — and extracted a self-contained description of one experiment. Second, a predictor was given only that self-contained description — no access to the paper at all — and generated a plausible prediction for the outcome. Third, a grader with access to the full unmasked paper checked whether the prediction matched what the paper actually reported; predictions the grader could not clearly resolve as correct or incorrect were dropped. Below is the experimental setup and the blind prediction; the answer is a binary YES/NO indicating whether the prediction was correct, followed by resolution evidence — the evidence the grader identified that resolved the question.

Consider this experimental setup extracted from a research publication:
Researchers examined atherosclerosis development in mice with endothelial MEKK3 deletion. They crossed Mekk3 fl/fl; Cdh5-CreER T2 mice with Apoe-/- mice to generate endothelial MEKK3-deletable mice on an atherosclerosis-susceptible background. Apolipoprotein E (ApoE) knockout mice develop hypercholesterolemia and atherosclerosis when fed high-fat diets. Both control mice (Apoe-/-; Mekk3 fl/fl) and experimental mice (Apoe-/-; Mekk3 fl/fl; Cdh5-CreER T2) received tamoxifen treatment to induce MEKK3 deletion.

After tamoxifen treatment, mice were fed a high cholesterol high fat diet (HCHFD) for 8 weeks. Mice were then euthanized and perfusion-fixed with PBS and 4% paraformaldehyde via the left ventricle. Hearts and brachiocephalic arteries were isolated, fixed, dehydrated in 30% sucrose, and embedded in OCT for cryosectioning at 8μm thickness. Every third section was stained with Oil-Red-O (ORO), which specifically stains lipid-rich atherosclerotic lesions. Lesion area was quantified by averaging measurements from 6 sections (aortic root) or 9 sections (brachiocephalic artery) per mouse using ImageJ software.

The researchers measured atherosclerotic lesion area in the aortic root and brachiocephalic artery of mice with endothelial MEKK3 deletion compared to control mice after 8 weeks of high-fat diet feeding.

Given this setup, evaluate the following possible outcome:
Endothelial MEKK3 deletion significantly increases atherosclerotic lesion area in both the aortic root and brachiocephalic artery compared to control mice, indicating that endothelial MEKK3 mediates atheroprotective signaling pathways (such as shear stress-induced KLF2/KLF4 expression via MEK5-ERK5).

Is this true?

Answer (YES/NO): YES